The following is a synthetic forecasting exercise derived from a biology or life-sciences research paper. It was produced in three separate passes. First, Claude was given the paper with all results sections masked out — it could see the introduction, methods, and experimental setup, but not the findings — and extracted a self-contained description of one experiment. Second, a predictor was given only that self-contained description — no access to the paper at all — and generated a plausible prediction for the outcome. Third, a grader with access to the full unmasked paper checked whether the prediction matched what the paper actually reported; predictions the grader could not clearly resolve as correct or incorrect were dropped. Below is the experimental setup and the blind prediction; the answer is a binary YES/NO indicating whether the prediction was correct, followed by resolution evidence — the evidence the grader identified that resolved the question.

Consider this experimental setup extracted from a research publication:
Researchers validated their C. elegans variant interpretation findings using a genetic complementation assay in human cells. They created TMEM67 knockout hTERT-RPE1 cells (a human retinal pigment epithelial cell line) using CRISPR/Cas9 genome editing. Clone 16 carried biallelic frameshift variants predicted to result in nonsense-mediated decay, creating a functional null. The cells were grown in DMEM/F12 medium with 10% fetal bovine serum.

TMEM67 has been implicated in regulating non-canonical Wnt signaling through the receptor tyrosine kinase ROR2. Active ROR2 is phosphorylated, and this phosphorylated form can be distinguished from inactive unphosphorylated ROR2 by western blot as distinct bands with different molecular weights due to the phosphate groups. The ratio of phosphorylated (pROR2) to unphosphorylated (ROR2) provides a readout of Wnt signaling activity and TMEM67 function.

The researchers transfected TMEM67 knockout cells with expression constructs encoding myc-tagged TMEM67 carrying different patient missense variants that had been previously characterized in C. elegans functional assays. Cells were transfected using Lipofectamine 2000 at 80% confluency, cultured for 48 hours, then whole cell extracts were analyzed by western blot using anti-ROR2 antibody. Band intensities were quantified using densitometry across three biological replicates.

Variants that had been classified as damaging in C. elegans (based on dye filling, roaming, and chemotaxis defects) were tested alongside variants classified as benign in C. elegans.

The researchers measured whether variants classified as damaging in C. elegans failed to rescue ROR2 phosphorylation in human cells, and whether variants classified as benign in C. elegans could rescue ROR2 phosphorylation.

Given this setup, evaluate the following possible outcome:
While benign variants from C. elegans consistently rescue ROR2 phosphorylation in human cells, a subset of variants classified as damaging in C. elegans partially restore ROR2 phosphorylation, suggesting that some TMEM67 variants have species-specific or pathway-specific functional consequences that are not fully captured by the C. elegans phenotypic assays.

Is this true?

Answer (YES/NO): NO